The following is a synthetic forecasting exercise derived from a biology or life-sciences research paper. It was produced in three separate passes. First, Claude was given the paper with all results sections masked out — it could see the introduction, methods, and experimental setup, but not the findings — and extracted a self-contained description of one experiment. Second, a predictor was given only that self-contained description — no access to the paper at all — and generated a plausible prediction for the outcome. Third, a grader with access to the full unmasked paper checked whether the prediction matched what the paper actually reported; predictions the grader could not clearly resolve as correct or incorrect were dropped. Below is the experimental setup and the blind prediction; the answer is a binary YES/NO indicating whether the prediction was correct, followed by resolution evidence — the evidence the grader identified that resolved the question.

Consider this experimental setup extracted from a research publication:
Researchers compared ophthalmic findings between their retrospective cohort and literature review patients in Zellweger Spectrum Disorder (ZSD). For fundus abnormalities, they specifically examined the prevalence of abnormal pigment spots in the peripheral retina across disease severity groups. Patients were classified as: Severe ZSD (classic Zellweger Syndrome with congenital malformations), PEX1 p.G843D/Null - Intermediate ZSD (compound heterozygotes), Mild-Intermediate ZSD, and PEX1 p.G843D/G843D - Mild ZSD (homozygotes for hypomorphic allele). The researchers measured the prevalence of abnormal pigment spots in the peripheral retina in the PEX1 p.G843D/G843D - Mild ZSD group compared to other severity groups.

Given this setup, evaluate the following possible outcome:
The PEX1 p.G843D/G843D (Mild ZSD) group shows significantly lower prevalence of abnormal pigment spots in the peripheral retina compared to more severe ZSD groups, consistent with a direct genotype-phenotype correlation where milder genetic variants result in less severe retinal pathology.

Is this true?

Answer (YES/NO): NO